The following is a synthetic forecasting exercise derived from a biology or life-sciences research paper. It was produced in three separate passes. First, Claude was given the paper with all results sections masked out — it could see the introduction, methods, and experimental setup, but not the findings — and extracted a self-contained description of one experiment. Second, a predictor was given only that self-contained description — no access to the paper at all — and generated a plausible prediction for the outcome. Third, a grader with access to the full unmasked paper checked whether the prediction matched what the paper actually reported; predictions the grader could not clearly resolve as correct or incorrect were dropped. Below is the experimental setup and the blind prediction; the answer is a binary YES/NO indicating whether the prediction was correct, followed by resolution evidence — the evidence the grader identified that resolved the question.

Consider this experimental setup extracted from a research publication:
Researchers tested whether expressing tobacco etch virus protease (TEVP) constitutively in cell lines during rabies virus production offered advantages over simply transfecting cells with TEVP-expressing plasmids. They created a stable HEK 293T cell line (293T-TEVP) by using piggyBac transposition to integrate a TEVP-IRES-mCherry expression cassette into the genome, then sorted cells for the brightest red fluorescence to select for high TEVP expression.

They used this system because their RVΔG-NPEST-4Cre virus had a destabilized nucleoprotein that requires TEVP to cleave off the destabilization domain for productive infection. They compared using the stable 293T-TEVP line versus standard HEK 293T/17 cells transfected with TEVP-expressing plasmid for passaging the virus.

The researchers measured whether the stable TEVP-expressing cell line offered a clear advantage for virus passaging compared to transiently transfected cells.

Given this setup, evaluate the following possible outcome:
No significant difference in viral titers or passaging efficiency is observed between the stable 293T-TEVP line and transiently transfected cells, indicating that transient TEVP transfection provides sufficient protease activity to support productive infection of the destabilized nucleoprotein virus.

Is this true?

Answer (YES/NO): YES